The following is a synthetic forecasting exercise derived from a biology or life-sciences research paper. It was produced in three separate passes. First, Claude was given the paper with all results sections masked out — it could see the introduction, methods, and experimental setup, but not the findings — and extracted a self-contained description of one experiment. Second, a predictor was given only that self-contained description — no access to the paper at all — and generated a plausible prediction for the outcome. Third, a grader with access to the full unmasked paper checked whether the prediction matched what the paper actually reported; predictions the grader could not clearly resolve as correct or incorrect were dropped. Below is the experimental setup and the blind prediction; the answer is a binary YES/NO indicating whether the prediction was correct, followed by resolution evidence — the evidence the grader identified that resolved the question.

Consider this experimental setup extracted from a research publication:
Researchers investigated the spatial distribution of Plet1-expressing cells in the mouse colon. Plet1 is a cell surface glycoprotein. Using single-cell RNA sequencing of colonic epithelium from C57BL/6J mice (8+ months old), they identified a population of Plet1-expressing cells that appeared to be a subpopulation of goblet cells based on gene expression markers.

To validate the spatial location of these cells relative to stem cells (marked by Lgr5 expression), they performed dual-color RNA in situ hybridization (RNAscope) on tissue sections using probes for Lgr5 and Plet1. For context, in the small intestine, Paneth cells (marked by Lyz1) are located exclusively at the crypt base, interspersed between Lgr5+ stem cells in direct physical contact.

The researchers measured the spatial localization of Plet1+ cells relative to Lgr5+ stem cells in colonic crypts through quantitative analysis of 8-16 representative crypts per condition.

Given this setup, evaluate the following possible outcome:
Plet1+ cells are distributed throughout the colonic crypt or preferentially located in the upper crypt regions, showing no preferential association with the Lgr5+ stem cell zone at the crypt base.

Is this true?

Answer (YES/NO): NO